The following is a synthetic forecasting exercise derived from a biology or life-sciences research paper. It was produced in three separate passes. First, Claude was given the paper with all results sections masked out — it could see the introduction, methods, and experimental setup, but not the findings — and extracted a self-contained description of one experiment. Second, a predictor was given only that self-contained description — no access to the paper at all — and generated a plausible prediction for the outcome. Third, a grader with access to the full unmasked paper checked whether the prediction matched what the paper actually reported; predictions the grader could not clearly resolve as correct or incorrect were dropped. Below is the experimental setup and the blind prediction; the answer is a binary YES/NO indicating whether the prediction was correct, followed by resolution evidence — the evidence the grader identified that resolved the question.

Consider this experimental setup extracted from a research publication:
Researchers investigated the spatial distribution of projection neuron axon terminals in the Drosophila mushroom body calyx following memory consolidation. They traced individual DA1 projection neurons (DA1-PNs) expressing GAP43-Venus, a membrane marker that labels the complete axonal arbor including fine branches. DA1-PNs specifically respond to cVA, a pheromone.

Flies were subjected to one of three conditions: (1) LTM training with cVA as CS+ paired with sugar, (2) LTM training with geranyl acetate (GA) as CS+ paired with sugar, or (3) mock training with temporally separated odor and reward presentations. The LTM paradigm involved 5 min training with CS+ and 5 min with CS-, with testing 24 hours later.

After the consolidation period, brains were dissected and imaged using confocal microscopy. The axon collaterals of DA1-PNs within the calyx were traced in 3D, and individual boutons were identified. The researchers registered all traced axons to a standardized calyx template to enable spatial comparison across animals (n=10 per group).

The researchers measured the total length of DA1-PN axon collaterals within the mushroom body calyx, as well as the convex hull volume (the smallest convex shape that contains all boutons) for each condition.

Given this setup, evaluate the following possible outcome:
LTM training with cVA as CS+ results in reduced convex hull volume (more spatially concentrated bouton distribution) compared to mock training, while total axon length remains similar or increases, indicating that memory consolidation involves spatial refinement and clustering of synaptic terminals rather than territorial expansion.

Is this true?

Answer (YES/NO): NO